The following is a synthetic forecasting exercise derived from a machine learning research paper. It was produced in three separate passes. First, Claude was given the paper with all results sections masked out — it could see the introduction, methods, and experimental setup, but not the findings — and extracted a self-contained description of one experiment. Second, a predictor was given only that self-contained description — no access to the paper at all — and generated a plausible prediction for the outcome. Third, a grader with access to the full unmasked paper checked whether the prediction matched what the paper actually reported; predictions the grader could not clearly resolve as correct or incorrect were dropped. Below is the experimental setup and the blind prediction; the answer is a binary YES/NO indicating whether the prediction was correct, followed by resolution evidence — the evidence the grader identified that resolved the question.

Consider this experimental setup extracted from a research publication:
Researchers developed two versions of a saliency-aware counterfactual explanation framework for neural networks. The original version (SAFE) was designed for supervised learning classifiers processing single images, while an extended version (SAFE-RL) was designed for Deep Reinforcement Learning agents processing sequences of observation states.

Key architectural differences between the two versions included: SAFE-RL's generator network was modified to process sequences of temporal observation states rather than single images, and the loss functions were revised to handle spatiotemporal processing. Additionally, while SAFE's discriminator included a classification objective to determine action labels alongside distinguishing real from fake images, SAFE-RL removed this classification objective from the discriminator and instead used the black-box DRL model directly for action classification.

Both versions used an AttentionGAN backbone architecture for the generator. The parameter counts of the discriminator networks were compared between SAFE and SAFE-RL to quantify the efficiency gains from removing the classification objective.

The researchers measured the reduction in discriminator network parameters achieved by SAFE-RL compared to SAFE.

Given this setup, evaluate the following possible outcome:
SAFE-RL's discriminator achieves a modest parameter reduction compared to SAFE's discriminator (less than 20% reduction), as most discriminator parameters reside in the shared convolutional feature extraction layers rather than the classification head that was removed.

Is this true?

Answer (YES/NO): NO